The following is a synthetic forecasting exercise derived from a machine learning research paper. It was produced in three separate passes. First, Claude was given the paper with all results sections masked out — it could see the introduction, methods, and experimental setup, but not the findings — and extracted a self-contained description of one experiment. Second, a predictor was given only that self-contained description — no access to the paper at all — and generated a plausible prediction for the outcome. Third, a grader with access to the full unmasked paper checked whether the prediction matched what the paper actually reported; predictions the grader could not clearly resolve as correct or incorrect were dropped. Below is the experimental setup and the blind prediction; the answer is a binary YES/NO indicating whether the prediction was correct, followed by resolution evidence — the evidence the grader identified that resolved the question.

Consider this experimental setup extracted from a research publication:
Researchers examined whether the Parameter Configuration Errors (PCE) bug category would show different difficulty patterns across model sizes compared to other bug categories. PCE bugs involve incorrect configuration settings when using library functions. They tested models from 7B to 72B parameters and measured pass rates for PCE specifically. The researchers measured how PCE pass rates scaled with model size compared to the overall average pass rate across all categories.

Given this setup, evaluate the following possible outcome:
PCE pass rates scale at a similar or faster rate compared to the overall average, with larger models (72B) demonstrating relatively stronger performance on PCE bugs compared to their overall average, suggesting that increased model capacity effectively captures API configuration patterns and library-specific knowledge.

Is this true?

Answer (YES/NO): YES